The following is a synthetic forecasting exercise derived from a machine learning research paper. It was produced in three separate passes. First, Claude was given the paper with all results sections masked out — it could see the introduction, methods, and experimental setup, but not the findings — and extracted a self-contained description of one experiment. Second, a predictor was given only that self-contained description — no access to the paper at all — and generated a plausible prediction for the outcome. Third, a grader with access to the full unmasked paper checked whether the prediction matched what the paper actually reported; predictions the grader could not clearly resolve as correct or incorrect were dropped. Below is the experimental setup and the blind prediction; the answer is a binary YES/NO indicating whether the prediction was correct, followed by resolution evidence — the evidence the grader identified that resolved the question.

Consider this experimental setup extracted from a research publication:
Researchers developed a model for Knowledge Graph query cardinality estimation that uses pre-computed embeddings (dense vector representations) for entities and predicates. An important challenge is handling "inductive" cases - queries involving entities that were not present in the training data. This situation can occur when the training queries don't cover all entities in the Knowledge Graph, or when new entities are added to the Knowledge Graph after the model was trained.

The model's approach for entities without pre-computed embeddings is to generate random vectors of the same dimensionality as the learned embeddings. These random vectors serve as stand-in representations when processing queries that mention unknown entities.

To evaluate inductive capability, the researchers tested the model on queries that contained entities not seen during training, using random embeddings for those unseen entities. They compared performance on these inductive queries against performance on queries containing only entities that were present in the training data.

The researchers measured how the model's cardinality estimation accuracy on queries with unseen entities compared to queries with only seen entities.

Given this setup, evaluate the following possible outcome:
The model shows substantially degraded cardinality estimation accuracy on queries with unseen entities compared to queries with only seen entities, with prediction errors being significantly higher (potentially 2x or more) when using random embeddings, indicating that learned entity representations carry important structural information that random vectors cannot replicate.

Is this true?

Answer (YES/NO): NO